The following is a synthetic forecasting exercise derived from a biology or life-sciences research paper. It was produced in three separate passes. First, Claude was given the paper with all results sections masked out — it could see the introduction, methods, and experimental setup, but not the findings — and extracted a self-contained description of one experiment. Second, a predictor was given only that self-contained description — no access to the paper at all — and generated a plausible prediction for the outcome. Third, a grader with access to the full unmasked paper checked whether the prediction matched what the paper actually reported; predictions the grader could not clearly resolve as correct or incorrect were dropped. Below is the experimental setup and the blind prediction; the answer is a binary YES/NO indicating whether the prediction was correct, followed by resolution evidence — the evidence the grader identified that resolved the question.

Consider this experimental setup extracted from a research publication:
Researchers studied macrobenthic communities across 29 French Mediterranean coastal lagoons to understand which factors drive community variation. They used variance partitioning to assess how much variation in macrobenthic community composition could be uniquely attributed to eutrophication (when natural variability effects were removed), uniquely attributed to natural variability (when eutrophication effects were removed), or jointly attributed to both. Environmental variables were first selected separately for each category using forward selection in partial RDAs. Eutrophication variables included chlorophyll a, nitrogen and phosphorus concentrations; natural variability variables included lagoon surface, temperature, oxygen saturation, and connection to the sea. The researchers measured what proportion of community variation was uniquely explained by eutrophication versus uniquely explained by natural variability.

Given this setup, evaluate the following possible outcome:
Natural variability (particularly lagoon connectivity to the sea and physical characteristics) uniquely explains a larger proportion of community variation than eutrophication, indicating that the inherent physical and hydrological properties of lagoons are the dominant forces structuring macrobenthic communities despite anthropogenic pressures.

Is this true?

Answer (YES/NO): YES